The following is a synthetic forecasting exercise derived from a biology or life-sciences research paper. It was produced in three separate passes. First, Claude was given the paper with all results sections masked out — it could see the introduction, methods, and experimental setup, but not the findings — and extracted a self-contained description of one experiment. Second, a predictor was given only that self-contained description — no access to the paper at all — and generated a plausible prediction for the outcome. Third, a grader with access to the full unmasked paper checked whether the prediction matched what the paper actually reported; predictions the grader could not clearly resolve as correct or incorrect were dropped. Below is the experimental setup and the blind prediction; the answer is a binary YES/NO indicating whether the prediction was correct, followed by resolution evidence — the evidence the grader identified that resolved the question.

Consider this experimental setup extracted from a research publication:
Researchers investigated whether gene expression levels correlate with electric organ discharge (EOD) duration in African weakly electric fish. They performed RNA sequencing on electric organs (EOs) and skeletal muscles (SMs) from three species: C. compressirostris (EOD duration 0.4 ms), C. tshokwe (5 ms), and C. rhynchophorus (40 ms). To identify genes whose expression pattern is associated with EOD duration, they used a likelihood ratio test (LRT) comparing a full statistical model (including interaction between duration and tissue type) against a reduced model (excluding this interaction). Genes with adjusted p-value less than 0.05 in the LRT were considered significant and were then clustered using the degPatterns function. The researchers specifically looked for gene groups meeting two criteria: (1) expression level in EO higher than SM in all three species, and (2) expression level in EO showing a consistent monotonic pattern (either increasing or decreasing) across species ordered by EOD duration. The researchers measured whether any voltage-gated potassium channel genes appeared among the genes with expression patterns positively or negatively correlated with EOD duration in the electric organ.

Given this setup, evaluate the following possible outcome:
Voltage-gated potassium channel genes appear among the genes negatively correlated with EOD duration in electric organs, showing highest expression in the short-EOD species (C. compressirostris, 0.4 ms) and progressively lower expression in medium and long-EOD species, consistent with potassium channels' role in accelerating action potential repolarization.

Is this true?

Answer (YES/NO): YES